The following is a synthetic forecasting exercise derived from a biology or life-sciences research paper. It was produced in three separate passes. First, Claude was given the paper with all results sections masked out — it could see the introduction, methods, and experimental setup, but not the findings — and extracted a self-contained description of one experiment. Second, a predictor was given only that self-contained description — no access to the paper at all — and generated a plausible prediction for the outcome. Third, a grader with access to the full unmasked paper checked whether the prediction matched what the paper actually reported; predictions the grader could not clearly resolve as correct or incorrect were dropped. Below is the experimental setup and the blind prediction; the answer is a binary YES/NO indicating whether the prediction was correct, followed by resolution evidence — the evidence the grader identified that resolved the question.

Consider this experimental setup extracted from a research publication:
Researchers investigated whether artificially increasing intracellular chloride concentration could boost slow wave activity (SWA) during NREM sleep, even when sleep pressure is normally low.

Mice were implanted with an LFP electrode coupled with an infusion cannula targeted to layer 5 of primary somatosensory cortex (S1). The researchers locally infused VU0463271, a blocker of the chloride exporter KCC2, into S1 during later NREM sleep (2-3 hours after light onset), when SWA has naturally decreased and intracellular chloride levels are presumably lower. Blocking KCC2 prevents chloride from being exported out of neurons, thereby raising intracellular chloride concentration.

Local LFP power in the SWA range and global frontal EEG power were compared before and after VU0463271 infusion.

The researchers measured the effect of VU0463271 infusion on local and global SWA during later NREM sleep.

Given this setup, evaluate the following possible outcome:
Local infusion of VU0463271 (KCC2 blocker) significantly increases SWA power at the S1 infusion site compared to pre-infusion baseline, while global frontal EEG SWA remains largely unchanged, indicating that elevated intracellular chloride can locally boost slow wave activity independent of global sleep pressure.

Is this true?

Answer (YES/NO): YES